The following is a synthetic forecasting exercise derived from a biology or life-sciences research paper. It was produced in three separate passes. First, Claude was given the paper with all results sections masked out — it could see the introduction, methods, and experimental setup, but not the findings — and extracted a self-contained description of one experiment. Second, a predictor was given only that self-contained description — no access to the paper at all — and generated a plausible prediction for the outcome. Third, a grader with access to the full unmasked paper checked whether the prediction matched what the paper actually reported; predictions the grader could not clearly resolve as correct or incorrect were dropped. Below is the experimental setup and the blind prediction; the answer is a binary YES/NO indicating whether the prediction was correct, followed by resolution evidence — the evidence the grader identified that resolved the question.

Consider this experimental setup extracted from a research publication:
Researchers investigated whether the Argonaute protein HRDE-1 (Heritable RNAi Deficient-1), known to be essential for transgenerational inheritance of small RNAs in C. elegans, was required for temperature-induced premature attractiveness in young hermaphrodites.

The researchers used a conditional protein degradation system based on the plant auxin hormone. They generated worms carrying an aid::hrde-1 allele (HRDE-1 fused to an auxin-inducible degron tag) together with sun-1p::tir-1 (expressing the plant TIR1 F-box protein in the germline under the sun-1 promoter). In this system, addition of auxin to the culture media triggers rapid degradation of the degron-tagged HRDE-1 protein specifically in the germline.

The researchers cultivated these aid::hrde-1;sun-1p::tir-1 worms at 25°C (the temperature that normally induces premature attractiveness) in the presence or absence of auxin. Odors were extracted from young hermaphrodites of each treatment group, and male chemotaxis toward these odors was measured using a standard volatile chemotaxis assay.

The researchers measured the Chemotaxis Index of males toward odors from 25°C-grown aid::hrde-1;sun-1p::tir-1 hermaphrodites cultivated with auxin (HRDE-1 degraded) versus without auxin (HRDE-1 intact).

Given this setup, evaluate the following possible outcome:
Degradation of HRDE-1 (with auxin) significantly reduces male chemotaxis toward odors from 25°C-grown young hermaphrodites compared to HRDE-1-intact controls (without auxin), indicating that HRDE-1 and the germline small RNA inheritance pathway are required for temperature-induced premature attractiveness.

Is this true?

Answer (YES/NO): YES